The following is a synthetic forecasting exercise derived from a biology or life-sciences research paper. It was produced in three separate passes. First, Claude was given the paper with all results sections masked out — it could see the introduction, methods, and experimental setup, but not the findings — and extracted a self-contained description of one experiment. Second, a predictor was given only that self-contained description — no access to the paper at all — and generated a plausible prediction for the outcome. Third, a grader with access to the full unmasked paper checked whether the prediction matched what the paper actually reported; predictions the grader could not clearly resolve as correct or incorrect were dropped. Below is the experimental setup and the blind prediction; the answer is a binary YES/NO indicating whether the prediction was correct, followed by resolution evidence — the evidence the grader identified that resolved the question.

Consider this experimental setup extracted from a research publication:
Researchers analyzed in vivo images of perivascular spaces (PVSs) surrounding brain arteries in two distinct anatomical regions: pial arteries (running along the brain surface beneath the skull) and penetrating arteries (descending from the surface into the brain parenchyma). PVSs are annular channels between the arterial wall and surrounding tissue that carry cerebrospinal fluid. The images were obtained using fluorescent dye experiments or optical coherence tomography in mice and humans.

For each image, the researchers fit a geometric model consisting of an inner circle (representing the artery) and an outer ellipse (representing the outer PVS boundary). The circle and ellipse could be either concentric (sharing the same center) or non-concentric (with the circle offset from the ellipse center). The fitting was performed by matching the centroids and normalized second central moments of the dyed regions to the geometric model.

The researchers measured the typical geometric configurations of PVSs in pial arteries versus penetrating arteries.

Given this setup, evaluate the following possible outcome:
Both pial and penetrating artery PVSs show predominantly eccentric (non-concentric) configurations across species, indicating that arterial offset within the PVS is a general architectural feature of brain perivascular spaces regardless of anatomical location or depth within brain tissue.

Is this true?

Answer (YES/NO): NO